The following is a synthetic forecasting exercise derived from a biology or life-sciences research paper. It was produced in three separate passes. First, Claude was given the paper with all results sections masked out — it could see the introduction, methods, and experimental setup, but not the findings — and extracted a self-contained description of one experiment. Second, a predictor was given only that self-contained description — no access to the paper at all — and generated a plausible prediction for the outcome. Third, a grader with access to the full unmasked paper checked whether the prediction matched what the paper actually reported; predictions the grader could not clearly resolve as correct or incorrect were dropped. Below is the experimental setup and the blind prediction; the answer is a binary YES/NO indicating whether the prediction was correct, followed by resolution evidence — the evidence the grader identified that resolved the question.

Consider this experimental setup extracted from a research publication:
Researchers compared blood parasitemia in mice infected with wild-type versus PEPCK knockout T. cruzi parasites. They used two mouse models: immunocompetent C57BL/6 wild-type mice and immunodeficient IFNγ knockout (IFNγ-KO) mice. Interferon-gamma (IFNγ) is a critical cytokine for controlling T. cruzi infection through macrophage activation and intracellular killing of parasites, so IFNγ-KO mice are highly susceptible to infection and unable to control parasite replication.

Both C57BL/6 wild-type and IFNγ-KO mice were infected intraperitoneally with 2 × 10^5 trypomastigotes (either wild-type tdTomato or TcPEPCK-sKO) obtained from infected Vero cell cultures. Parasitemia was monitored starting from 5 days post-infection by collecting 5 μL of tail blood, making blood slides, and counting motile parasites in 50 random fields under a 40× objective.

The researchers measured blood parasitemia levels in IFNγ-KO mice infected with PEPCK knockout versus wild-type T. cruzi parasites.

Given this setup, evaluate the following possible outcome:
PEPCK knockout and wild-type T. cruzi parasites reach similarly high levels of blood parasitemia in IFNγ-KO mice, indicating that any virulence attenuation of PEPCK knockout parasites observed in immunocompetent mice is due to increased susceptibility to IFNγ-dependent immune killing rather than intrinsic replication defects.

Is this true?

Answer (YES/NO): NO